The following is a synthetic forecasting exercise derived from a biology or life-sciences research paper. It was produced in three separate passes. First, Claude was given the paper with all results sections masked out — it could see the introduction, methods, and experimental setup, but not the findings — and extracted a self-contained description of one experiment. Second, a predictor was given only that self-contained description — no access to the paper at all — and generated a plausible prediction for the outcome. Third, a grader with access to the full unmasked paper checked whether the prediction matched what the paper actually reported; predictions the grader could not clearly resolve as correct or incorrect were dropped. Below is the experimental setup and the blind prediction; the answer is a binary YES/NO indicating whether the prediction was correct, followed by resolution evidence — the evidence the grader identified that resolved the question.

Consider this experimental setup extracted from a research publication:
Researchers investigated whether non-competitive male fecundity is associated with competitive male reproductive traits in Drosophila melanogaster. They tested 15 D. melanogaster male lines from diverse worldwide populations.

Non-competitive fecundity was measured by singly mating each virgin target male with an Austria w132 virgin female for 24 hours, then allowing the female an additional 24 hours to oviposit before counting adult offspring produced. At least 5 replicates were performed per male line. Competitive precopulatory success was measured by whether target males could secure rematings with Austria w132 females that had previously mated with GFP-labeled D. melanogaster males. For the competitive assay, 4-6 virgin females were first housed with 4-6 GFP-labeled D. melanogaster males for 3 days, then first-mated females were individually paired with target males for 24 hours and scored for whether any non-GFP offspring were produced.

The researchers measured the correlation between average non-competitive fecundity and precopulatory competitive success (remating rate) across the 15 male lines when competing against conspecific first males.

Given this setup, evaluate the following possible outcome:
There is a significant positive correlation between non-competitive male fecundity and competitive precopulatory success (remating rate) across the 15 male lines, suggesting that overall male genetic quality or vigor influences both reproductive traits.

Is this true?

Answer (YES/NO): NO